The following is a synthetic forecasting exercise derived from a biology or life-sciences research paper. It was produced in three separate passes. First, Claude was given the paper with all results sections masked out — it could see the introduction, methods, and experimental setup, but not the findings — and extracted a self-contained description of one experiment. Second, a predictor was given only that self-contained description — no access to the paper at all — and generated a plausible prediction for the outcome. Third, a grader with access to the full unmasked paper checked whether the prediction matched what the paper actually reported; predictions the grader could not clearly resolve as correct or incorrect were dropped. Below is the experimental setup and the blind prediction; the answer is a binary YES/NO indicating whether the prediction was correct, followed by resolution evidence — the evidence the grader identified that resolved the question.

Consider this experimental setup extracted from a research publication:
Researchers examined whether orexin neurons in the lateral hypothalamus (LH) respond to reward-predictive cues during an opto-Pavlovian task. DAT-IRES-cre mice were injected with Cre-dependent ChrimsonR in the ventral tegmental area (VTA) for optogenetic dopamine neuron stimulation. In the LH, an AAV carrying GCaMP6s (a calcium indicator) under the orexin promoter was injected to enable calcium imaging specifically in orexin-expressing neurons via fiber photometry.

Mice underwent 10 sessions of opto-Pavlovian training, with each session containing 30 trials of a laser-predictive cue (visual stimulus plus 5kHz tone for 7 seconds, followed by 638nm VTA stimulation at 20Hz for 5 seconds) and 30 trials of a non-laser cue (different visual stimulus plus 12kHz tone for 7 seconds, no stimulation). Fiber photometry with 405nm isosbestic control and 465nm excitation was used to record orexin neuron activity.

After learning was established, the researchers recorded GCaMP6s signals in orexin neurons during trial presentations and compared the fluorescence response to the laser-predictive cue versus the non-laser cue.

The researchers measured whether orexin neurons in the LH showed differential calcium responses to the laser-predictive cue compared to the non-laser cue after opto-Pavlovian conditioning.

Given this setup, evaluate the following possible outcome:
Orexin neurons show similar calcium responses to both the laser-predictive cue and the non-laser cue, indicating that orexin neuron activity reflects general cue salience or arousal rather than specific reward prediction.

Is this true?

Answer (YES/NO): NO